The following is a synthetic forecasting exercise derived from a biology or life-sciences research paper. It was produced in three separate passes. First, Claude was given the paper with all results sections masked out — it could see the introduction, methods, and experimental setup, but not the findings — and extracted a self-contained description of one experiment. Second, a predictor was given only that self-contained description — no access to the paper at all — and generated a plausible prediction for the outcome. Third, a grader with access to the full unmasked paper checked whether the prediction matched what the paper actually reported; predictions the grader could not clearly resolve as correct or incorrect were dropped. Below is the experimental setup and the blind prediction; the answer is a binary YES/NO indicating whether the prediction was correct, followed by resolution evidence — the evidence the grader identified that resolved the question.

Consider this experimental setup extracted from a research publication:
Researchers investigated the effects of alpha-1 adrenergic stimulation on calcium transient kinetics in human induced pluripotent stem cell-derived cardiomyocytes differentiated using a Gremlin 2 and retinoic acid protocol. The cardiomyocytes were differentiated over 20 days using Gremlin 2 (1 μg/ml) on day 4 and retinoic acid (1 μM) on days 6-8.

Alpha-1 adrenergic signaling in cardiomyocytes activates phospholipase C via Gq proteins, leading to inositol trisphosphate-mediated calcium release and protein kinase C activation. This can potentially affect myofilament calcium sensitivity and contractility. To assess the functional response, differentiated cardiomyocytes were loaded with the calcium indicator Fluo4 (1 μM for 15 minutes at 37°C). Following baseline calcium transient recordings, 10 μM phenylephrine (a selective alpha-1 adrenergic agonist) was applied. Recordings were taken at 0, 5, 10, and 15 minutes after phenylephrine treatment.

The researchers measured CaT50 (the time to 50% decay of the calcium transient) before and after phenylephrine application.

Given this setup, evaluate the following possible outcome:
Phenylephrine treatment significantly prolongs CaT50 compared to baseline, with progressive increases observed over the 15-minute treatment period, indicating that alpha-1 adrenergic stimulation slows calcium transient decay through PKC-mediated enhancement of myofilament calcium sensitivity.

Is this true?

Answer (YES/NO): NO